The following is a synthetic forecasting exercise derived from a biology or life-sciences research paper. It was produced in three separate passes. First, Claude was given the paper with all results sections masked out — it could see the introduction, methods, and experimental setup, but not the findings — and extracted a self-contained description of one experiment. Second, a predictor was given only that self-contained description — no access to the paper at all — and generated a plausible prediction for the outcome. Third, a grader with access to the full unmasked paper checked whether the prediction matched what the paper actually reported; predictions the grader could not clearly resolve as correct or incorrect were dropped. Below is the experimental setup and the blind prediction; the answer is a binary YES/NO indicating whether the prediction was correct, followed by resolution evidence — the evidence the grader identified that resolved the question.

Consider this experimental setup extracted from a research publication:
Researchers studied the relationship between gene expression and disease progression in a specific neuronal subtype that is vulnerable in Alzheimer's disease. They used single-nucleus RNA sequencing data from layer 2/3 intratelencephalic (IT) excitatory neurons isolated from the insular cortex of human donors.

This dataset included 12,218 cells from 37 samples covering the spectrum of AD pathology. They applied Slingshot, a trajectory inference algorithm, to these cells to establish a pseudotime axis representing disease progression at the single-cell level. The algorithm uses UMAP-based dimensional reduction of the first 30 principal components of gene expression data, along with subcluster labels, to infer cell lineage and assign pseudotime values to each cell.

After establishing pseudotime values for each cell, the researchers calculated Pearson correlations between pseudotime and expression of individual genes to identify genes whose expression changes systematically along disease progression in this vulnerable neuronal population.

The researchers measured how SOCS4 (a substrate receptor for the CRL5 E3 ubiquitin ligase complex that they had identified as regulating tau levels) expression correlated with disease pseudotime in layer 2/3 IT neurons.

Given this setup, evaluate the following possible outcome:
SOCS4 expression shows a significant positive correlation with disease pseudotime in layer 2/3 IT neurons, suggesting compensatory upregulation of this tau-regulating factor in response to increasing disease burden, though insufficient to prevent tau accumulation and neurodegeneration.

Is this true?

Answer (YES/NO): NO